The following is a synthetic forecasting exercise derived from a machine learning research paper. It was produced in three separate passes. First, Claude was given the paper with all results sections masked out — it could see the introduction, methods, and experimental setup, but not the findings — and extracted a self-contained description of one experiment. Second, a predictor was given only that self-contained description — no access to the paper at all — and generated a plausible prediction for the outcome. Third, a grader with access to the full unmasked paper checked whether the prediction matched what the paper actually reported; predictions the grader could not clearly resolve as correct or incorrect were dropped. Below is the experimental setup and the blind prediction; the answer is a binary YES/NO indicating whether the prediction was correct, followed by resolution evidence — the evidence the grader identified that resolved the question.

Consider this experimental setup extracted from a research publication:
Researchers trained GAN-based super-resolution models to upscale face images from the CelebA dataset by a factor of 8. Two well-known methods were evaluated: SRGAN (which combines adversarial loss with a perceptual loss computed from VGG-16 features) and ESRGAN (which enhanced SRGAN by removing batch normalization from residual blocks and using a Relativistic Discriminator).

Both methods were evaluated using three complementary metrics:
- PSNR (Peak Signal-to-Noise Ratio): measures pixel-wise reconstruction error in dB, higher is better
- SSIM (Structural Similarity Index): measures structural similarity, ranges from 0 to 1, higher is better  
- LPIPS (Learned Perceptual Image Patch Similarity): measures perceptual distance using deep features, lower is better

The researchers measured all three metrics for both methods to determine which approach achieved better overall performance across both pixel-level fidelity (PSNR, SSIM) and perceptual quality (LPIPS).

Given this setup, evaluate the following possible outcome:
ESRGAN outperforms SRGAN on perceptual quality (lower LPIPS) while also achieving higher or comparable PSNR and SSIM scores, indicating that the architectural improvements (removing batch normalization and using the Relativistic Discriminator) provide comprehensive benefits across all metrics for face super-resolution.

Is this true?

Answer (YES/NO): NO